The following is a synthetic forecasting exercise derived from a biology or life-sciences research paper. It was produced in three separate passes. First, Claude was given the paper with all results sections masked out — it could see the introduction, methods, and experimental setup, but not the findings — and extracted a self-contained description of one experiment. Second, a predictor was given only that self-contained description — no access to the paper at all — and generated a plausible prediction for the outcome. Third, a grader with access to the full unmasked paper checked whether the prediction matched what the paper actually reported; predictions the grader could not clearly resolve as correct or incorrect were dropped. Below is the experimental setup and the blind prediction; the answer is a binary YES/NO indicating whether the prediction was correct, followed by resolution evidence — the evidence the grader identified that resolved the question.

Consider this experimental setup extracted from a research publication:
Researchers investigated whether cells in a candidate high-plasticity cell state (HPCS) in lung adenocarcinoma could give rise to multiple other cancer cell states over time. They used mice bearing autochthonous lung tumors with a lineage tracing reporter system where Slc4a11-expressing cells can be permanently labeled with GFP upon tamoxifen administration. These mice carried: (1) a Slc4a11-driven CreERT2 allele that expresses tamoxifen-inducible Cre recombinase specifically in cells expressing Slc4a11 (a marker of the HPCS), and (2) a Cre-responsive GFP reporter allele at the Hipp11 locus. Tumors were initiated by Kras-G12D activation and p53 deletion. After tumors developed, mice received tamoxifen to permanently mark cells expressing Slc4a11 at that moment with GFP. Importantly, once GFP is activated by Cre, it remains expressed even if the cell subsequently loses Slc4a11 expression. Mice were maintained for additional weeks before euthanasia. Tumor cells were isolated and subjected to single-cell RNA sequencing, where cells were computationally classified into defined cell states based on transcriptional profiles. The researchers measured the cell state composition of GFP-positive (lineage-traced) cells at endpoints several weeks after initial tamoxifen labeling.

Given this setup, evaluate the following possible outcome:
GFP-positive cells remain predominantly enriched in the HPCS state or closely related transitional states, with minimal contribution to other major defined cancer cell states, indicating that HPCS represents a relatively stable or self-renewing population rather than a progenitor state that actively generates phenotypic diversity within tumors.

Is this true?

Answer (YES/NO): NO